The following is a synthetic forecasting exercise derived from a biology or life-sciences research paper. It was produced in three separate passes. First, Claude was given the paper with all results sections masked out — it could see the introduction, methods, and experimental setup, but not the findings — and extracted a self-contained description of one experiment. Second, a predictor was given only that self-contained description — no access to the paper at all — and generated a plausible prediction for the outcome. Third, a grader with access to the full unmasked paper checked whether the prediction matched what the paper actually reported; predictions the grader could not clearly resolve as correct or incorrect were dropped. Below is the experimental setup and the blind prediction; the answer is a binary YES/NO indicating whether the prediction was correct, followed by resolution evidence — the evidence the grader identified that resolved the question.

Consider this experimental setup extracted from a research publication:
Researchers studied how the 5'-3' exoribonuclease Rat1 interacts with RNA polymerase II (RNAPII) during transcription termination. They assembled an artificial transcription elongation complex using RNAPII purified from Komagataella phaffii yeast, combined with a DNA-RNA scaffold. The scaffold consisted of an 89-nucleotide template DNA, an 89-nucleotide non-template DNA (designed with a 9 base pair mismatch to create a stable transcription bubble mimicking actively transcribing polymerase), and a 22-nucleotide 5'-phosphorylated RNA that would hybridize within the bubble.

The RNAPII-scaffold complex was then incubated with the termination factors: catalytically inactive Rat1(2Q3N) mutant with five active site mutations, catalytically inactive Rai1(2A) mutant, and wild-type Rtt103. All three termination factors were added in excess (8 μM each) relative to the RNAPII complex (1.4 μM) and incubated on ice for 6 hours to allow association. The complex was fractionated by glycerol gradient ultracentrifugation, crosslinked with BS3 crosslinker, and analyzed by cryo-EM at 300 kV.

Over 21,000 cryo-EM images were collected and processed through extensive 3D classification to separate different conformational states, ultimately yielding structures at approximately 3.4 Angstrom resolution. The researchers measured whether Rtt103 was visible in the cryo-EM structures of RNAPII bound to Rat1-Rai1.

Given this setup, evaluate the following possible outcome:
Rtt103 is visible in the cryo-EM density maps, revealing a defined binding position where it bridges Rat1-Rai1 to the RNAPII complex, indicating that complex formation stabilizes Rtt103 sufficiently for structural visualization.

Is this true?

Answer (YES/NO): NO